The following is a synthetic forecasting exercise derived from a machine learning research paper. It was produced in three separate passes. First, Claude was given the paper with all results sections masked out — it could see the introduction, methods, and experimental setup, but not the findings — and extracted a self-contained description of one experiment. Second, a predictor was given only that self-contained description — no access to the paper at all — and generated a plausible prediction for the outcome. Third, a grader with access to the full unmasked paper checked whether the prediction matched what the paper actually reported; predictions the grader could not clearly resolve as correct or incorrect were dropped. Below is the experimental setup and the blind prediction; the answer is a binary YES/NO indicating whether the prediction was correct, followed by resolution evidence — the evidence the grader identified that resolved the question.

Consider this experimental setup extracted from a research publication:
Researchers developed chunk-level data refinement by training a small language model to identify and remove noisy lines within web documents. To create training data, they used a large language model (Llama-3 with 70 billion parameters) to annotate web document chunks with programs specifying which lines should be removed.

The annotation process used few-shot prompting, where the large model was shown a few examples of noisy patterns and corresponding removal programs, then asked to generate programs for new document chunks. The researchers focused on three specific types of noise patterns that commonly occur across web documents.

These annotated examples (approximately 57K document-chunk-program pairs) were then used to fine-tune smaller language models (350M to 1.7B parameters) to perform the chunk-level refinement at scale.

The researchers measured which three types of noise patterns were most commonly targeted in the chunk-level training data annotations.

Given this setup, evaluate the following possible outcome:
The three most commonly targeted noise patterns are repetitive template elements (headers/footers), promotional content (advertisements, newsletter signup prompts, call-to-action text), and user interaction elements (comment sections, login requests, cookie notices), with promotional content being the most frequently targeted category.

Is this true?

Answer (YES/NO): NO